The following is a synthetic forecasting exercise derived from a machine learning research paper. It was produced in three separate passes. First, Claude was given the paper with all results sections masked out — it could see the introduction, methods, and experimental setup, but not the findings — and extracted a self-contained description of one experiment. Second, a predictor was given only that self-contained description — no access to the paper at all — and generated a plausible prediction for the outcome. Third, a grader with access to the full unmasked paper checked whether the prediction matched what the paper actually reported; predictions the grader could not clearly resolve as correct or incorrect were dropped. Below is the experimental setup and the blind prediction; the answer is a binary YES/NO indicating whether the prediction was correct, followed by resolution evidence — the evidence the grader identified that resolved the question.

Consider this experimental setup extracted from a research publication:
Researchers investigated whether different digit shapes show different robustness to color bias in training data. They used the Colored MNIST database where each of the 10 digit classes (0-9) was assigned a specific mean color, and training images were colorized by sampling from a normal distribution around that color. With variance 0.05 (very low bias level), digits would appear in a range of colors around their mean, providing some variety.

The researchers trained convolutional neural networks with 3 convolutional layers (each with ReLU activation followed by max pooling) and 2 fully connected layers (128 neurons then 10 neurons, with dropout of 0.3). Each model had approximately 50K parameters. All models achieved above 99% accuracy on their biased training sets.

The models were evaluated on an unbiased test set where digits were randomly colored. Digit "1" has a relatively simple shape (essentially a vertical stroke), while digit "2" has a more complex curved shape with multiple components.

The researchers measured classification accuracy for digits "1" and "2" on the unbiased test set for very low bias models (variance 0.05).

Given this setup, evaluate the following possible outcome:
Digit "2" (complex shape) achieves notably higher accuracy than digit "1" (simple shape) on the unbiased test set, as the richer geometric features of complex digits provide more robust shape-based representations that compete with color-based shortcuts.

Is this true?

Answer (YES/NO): NO